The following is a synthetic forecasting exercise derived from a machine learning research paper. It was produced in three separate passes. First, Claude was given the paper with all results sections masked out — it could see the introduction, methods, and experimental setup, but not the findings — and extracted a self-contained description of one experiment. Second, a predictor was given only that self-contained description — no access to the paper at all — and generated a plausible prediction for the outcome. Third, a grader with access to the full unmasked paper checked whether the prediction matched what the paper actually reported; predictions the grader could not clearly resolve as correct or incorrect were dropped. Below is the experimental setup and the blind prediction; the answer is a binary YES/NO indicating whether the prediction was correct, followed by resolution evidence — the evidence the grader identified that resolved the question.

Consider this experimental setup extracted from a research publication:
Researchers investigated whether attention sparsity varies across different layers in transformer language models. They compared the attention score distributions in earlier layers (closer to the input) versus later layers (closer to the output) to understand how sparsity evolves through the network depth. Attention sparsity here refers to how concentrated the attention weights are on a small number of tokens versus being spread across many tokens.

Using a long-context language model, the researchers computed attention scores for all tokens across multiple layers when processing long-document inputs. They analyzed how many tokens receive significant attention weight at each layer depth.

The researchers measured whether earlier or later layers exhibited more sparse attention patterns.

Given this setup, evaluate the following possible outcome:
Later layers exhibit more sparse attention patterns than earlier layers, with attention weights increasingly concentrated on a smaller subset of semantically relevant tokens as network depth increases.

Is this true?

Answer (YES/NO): YES